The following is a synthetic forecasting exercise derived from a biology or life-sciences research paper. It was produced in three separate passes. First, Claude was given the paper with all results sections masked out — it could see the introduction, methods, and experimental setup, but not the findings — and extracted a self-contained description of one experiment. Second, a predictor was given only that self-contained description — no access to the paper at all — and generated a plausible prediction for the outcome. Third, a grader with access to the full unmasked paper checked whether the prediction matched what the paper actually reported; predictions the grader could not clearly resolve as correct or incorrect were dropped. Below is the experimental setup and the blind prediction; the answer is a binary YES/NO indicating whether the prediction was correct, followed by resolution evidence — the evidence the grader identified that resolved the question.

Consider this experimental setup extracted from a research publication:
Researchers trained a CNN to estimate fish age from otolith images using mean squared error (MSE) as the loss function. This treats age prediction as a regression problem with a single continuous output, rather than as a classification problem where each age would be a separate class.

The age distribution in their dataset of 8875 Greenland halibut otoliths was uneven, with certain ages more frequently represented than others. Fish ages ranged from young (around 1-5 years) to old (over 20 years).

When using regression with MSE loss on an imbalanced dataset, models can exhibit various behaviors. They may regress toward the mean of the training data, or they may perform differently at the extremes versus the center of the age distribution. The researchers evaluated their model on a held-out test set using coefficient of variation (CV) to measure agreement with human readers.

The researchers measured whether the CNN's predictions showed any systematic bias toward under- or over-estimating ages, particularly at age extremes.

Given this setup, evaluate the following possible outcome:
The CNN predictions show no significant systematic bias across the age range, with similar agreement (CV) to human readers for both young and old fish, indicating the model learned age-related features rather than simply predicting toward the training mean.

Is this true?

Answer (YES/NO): NO